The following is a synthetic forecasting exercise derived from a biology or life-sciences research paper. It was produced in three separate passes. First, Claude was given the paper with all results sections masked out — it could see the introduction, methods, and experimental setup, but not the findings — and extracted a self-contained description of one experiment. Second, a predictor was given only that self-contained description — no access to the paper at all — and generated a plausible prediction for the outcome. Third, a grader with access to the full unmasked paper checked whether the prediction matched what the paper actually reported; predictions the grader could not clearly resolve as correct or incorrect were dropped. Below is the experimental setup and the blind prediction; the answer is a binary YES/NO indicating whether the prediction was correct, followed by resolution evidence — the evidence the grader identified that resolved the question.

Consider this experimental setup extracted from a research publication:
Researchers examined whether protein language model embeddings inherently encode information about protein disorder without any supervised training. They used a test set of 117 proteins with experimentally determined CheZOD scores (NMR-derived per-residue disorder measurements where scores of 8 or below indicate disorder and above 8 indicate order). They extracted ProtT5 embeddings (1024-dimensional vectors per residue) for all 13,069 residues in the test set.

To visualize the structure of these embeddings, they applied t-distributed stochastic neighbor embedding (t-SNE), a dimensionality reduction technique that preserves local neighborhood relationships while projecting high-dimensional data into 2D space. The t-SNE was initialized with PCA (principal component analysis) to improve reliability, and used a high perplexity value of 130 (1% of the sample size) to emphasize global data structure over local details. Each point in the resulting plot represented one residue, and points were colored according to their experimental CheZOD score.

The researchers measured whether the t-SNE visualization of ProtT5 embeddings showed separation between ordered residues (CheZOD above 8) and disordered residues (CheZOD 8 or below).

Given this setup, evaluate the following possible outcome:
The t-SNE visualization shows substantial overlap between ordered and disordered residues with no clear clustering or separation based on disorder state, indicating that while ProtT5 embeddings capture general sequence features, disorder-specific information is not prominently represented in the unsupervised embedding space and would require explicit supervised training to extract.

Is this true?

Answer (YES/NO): NO